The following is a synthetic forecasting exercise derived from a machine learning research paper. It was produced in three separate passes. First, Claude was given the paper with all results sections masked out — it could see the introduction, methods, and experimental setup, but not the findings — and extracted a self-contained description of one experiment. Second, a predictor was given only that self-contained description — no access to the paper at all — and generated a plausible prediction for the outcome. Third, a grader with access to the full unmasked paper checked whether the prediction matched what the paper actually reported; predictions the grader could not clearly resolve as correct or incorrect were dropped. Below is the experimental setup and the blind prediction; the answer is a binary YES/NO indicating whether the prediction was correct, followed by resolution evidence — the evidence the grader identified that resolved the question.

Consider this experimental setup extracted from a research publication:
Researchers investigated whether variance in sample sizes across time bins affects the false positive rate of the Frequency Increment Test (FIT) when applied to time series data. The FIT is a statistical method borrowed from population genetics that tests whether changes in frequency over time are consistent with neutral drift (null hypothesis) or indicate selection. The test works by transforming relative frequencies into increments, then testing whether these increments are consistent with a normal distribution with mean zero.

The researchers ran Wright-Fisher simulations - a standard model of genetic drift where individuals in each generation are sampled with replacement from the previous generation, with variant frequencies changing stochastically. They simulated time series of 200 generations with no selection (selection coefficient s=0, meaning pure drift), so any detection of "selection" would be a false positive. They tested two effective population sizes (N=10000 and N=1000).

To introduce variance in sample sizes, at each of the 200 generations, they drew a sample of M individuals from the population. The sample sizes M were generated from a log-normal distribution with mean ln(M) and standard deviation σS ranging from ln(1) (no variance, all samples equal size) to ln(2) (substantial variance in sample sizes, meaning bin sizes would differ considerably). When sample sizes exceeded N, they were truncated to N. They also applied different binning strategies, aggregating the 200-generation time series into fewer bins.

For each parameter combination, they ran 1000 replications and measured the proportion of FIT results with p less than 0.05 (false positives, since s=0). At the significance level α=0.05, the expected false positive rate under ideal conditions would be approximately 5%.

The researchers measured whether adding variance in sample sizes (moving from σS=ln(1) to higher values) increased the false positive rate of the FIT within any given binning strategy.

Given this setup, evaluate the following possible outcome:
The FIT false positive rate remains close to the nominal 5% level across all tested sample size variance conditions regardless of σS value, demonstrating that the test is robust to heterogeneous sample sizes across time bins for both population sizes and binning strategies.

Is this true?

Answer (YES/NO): NO